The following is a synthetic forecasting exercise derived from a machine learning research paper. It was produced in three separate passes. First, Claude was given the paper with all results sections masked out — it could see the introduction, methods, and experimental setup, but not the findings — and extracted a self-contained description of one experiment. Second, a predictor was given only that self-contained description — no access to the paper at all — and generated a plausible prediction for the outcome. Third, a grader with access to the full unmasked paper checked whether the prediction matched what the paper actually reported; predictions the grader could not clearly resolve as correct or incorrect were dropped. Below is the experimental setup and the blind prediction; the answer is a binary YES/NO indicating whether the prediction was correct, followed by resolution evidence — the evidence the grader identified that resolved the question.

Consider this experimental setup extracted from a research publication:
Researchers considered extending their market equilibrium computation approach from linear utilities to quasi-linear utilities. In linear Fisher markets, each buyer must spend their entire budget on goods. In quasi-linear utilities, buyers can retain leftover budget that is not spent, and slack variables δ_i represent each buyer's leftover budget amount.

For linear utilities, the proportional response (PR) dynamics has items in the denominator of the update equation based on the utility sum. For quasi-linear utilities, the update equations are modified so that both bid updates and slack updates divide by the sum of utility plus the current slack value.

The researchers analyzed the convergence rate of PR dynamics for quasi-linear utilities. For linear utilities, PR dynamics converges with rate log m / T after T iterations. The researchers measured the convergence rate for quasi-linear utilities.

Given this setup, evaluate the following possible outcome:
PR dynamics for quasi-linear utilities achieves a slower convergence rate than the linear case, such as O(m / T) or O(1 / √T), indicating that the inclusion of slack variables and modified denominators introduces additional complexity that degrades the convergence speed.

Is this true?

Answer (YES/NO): NO